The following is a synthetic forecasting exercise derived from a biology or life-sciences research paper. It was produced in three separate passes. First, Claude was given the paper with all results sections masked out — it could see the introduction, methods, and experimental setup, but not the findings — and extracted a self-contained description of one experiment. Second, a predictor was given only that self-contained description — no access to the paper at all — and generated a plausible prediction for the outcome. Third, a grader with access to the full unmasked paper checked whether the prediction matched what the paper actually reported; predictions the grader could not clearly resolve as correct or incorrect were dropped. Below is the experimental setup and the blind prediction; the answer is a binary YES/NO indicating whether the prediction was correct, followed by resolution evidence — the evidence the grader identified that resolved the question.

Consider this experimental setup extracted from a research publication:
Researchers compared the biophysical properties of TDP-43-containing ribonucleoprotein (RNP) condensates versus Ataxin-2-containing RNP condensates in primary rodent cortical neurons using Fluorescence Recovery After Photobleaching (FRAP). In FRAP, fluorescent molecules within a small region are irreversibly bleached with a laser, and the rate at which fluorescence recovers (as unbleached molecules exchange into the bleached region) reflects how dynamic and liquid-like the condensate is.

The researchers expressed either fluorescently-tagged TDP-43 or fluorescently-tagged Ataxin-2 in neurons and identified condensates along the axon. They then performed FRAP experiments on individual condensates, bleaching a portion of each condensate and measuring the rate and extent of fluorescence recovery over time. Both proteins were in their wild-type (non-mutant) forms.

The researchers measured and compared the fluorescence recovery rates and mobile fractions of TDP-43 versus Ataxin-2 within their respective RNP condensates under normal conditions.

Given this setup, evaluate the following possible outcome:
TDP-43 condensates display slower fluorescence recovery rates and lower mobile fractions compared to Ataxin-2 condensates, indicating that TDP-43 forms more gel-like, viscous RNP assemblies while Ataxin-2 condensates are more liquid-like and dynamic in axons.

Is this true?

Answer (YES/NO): NO